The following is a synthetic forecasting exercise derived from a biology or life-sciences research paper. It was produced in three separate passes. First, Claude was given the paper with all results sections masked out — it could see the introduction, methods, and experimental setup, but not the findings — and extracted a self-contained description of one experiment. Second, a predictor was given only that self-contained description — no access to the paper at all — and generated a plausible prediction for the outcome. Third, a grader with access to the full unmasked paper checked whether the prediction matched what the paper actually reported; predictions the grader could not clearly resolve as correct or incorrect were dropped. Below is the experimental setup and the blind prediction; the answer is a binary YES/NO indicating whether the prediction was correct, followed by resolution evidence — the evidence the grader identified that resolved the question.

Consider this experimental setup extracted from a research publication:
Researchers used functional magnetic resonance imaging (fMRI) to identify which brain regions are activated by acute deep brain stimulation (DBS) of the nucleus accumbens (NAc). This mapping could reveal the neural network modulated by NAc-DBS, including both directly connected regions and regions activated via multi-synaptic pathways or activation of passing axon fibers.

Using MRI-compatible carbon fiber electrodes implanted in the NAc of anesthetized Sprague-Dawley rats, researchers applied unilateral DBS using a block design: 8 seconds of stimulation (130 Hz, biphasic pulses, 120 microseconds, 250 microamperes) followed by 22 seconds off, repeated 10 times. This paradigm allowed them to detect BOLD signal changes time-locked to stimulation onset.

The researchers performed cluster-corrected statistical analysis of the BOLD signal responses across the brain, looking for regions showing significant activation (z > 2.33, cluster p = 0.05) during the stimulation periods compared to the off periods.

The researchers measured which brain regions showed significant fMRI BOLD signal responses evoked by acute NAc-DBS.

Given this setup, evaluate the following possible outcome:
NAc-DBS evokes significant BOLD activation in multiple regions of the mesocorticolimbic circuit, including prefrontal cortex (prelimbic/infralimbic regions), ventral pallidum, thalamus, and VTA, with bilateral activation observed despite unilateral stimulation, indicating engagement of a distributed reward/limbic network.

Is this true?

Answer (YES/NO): NO